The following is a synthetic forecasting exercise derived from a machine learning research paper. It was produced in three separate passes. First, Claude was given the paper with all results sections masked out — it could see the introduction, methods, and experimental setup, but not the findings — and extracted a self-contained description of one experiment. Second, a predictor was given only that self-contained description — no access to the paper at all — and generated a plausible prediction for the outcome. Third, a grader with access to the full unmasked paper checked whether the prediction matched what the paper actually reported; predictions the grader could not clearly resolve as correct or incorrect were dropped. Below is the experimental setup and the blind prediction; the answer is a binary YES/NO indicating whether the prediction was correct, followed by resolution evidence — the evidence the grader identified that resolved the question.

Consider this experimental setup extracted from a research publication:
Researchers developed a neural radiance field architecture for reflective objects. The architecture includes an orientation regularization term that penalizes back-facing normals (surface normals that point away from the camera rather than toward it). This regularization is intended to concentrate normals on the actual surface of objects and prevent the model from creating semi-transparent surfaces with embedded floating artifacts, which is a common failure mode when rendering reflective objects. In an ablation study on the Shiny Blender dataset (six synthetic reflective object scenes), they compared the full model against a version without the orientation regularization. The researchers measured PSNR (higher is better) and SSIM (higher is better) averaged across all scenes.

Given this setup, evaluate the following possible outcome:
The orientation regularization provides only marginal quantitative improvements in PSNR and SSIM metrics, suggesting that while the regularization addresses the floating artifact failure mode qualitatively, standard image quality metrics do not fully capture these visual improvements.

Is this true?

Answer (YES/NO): NO